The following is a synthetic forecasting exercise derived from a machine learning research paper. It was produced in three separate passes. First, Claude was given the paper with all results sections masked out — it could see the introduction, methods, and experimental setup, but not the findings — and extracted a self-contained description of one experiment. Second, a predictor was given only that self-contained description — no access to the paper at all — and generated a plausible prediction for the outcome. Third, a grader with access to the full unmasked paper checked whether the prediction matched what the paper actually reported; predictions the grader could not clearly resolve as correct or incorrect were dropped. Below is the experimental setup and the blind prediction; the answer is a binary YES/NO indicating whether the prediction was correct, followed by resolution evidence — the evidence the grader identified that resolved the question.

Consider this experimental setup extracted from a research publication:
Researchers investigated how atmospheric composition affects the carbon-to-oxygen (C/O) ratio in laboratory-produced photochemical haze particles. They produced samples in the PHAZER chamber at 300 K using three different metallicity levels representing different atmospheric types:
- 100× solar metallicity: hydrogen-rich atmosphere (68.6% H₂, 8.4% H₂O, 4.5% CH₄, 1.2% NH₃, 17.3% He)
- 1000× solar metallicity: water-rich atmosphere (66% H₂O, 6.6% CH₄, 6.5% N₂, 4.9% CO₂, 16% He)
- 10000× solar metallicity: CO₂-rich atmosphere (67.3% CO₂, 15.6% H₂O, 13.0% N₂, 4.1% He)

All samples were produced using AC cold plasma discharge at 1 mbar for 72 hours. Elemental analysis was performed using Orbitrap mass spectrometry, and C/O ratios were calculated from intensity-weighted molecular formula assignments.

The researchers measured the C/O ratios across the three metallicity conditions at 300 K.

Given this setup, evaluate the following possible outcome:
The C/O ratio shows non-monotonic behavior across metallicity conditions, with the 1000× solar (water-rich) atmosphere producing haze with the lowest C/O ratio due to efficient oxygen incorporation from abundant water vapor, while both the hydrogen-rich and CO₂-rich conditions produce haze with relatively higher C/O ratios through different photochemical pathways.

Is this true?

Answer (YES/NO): NO